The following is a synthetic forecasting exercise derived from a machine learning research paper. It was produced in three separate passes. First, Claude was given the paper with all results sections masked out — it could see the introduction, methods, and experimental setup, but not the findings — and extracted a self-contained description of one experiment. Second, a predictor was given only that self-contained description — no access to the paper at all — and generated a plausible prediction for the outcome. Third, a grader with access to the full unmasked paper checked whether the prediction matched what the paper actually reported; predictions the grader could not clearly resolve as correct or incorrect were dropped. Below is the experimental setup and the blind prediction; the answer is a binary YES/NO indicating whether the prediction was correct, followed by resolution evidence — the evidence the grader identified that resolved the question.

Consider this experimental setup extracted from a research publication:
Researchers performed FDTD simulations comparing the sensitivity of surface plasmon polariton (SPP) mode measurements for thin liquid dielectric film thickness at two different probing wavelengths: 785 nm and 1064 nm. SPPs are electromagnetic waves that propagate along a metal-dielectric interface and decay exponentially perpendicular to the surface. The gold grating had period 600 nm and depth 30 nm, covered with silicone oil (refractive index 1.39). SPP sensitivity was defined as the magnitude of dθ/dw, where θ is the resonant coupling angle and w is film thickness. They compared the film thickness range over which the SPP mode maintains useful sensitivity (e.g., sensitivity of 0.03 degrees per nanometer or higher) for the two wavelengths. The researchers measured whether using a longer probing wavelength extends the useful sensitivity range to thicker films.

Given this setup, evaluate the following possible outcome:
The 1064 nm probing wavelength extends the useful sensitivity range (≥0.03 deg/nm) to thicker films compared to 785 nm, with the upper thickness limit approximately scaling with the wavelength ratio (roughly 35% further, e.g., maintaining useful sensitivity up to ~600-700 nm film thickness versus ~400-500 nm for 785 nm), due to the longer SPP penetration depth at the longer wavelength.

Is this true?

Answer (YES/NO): NO